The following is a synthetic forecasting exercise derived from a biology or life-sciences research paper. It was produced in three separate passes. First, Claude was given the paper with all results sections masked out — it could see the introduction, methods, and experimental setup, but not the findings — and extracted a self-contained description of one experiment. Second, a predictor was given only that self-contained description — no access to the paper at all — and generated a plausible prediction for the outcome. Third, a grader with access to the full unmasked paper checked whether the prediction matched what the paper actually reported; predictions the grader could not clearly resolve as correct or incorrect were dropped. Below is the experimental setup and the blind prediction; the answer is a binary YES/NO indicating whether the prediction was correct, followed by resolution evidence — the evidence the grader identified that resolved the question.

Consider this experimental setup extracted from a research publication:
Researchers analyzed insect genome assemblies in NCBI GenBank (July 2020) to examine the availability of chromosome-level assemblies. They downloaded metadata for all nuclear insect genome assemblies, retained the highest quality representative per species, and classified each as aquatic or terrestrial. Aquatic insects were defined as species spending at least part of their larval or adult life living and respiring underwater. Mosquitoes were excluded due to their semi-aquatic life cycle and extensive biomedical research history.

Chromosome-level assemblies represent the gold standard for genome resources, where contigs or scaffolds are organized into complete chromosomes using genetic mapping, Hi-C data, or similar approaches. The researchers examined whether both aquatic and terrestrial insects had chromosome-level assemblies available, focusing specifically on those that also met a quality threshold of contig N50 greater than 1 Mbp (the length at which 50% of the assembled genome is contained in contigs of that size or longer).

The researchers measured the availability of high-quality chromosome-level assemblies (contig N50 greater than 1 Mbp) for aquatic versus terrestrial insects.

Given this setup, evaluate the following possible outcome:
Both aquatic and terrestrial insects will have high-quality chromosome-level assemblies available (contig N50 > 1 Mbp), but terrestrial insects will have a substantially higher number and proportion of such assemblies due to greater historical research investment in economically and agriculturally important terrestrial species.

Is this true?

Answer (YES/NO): NO